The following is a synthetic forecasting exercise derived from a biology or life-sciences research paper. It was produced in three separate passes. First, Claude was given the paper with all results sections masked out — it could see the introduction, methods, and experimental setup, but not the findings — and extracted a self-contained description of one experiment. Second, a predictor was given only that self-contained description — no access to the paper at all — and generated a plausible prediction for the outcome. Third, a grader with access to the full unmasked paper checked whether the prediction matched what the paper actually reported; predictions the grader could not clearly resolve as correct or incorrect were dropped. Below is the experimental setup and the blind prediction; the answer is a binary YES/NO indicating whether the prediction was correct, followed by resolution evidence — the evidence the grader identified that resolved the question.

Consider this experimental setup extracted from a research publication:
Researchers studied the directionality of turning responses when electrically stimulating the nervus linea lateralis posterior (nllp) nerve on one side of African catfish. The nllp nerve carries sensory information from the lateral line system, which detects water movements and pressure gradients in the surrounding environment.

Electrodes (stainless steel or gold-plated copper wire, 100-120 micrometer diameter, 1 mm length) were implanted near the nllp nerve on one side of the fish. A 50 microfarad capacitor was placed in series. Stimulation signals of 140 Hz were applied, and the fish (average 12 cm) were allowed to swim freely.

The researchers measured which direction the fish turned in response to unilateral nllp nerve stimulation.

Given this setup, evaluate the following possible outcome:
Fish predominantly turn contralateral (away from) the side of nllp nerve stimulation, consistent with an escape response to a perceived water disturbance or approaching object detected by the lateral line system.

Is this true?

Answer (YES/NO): YES